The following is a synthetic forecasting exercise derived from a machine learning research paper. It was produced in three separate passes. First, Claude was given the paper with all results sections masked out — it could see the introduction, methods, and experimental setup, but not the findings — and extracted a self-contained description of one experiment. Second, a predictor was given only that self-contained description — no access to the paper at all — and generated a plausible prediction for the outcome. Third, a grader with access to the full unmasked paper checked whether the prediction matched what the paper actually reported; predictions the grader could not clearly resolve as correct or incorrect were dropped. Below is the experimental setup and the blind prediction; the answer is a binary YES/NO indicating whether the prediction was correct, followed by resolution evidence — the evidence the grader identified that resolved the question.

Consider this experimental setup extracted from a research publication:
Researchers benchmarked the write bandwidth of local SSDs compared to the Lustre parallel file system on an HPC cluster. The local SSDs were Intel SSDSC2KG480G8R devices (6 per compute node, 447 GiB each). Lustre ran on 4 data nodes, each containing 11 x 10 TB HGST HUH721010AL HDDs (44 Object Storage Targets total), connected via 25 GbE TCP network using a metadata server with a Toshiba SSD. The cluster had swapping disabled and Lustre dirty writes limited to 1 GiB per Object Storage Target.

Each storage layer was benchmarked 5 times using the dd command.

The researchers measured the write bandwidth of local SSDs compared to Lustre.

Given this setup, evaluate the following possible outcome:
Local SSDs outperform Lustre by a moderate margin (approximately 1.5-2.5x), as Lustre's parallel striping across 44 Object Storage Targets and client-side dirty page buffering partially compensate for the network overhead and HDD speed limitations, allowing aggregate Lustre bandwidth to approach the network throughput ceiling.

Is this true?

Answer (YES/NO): NO